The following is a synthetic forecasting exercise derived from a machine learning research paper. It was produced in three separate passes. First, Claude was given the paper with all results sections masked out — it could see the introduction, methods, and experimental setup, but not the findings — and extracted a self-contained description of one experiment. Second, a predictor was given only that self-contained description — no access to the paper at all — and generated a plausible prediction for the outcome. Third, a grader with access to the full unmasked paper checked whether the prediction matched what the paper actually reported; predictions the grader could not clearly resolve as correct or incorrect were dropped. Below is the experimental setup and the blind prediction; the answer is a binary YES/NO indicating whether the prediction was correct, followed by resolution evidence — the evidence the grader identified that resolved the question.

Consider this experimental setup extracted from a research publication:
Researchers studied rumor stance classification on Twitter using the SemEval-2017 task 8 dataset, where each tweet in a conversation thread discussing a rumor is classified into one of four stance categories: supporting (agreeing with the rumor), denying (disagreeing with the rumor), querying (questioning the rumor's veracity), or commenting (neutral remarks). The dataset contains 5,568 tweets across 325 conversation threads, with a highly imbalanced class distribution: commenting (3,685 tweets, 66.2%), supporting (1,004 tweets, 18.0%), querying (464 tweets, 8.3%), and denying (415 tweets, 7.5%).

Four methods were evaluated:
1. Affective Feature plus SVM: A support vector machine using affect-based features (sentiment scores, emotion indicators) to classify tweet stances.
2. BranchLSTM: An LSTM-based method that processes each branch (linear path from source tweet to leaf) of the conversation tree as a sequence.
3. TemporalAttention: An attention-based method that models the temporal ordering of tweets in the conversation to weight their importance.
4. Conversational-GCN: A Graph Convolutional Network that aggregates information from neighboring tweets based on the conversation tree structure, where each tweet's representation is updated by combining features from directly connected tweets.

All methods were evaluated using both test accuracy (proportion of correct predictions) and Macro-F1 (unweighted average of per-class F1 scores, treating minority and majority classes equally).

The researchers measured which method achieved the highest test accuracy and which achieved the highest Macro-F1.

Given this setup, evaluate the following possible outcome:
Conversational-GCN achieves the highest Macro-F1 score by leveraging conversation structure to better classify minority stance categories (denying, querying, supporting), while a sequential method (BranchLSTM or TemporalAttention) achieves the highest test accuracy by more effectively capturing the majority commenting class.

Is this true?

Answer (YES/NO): NO